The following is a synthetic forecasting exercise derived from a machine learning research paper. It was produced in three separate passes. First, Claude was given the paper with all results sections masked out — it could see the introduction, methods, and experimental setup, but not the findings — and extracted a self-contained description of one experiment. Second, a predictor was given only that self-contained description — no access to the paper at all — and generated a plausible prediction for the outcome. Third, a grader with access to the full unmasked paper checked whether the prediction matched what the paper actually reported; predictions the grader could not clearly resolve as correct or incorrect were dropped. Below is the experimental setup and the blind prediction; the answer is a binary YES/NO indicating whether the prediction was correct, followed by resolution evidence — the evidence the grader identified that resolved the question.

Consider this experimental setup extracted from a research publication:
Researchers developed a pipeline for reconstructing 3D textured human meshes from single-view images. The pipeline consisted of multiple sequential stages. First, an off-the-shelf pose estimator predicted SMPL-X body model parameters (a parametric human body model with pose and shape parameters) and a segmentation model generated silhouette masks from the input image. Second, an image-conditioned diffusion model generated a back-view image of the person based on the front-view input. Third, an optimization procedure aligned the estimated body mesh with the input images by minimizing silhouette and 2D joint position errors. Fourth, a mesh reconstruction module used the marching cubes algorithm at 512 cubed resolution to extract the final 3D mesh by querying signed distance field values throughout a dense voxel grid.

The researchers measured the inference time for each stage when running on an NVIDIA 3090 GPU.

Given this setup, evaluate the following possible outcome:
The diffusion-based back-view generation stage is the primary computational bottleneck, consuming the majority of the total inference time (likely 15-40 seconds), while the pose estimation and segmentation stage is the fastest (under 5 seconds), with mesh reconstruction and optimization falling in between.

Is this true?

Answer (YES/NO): NO